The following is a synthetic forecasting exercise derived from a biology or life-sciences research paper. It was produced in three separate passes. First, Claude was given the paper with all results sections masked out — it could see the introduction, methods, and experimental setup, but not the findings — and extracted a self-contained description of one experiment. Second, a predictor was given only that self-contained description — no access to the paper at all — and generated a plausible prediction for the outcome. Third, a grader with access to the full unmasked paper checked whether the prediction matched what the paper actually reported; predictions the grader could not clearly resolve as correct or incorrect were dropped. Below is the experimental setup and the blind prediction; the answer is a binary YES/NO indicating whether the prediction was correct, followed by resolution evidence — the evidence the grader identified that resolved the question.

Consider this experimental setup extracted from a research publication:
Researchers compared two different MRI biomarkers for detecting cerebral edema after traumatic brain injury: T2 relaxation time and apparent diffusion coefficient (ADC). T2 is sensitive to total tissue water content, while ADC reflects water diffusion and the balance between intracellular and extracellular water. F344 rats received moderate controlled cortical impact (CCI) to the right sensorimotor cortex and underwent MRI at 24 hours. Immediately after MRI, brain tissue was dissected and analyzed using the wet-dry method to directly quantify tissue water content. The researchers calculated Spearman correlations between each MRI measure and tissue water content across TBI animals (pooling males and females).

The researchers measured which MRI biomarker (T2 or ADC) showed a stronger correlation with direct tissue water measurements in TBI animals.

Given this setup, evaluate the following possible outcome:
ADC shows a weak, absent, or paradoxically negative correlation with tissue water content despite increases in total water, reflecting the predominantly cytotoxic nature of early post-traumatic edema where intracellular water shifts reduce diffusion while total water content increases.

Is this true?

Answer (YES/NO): YES